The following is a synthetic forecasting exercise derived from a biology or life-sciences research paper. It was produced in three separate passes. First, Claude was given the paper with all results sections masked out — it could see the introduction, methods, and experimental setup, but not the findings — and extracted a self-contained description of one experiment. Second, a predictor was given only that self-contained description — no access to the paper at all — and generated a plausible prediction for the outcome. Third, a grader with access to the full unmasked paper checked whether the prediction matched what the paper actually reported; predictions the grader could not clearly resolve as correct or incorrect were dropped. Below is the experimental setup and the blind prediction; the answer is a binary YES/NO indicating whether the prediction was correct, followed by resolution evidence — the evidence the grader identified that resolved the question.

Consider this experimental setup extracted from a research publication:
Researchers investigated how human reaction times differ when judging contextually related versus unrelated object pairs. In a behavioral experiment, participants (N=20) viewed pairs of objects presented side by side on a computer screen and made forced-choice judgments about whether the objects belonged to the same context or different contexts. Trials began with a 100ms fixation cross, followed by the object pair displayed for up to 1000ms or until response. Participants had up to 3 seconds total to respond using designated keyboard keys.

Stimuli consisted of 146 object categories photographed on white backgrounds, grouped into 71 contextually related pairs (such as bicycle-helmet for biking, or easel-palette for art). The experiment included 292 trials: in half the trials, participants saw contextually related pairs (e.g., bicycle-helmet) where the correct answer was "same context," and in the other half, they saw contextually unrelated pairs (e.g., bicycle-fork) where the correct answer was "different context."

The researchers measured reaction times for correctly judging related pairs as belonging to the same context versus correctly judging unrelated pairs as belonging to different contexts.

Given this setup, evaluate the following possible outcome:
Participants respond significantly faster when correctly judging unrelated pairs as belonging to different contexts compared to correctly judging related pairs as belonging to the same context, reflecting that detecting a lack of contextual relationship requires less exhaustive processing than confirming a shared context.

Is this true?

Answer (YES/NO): NO